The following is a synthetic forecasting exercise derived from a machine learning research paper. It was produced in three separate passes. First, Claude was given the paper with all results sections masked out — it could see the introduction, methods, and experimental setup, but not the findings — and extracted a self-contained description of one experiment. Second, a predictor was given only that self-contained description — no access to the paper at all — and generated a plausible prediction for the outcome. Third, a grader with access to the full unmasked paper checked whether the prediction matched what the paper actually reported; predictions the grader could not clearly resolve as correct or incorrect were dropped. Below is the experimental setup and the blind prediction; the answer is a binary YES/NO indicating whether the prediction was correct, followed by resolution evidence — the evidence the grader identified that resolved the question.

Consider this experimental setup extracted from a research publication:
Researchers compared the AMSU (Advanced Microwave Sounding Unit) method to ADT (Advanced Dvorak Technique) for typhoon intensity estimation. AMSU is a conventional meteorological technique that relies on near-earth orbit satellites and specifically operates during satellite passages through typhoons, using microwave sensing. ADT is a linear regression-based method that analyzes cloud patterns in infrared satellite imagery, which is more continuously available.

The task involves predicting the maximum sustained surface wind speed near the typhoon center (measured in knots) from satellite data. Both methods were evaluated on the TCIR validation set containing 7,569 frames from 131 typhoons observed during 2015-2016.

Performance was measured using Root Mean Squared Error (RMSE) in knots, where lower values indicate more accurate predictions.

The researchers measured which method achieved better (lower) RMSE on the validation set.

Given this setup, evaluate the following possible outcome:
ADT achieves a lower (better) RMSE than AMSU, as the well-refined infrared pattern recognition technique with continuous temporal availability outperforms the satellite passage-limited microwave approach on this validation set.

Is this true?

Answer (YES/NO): YES